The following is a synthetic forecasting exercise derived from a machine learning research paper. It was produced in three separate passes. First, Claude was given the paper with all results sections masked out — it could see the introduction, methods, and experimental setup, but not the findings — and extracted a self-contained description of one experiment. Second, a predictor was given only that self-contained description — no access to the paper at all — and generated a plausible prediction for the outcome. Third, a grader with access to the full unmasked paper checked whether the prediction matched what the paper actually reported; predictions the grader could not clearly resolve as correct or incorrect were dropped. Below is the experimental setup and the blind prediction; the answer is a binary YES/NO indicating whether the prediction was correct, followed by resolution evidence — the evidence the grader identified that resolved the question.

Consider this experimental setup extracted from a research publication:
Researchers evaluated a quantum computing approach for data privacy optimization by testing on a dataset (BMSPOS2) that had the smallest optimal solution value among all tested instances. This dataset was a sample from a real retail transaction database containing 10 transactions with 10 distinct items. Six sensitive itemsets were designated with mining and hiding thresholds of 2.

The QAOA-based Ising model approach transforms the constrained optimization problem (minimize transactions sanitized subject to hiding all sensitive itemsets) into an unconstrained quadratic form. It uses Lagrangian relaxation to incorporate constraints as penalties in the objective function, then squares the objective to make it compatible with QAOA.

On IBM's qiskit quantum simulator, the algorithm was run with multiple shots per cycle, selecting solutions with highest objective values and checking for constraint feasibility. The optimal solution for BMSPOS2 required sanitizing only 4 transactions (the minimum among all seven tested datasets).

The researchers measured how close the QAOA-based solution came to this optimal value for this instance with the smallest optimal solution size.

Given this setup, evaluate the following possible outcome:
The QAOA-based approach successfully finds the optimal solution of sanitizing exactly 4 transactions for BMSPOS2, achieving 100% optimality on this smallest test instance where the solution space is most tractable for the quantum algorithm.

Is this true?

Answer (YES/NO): NO